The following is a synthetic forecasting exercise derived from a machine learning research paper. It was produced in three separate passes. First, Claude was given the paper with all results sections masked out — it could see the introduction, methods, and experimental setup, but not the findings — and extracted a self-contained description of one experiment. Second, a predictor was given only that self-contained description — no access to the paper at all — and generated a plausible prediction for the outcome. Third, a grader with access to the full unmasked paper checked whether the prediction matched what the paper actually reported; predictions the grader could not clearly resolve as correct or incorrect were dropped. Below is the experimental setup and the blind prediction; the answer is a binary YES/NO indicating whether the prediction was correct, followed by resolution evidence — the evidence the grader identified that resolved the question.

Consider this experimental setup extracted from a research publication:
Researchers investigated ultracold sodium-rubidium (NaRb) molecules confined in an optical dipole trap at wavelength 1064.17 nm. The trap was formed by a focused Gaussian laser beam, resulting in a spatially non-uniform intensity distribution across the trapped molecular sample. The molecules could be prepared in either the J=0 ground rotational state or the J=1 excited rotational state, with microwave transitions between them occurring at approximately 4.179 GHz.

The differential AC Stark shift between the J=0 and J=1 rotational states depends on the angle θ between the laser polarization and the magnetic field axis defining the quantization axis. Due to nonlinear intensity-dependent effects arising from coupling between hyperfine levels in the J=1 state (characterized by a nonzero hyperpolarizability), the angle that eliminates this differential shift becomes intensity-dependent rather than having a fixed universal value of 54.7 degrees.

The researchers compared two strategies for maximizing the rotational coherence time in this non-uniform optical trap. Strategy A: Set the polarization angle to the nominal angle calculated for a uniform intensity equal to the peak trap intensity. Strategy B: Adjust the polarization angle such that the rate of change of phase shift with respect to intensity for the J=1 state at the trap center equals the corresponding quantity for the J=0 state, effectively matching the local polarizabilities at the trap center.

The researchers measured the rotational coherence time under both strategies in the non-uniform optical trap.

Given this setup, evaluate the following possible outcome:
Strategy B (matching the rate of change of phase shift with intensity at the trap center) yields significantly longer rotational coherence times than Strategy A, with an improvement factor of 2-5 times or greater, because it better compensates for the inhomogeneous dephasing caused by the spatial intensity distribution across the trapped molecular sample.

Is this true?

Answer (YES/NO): NO